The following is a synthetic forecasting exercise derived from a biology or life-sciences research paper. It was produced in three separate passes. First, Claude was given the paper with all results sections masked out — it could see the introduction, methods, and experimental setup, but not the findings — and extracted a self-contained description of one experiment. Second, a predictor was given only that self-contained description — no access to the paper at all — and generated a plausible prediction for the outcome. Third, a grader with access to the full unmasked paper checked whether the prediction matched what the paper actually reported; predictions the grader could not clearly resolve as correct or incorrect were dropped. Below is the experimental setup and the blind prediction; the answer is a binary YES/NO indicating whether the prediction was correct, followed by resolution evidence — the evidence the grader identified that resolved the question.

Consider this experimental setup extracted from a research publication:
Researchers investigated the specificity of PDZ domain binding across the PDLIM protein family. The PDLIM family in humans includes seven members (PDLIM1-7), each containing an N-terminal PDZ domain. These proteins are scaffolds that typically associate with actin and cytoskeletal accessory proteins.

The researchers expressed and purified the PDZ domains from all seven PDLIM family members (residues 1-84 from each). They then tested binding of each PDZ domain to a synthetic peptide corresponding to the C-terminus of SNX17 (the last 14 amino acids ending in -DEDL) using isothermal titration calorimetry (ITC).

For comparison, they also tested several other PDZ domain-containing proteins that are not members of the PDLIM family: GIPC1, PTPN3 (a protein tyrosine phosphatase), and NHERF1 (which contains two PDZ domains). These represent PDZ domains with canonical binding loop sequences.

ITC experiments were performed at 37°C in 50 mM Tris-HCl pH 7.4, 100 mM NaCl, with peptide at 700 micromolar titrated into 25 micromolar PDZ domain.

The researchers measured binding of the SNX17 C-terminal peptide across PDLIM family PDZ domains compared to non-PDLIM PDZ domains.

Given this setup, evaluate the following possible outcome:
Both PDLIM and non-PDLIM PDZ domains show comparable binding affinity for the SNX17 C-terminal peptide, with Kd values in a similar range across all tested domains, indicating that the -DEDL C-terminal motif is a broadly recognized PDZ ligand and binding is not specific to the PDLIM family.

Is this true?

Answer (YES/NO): NO